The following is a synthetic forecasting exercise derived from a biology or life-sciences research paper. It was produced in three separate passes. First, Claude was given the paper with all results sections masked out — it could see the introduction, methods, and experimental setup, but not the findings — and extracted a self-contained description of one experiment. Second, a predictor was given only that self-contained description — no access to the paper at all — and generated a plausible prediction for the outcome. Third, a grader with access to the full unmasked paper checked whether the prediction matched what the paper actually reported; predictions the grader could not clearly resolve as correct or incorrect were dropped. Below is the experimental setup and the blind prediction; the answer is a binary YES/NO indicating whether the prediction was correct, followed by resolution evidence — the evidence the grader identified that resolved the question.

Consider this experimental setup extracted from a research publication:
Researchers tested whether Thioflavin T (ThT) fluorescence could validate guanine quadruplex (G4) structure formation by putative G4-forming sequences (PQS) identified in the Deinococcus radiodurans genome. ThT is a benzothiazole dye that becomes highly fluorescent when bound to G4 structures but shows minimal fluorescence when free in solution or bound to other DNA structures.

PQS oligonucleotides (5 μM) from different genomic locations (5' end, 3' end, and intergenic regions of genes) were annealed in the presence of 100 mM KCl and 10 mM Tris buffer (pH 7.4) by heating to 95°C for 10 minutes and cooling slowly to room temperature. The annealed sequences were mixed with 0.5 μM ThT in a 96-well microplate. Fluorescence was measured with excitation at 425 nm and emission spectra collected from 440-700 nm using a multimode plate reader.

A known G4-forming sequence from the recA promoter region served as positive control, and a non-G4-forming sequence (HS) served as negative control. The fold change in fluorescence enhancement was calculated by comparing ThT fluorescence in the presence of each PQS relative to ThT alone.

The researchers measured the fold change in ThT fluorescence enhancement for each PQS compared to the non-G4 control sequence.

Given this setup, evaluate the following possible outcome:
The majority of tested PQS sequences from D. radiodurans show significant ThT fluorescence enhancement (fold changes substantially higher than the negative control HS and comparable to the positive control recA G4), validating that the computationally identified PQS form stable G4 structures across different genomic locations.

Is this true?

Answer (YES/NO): YES